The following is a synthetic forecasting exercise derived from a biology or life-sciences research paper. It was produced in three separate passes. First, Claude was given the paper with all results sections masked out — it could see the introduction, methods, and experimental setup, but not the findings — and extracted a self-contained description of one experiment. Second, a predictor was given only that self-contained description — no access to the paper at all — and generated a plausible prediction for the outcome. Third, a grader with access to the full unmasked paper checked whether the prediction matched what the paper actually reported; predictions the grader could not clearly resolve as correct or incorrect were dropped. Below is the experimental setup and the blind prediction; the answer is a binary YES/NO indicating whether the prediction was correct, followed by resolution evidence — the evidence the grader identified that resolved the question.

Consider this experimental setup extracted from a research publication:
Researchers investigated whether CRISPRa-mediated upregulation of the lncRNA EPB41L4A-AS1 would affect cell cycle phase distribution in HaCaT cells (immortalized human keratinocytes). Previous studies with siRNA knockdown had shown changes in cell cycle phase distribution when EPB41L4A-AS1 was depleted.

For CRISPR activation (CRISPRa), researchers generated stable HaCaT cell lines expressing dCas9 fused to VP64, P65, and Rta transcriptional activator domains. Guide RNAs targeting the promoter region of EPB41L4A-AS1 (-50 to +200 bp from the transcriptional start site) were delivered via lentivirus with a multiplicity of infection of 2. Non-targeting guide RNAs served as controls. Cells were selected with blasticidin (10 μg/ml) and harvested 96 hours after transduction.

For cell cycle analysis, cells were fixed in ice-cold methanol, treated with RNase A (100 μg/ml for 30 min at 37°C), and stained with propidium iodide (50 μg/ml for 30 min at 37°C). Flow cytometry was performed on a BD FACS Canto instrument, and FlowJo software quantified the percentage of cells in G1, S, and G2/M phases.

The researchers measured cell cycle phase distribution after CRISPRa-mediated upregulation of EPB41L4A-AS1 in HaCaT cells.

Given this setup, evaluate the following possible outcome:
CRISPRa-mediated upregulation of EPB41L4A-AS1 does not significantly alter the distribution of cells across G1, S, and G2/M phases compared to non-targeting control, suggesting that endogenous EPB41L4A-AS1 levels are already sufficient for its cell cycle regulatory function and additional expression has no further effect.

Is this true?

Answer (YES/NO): NO